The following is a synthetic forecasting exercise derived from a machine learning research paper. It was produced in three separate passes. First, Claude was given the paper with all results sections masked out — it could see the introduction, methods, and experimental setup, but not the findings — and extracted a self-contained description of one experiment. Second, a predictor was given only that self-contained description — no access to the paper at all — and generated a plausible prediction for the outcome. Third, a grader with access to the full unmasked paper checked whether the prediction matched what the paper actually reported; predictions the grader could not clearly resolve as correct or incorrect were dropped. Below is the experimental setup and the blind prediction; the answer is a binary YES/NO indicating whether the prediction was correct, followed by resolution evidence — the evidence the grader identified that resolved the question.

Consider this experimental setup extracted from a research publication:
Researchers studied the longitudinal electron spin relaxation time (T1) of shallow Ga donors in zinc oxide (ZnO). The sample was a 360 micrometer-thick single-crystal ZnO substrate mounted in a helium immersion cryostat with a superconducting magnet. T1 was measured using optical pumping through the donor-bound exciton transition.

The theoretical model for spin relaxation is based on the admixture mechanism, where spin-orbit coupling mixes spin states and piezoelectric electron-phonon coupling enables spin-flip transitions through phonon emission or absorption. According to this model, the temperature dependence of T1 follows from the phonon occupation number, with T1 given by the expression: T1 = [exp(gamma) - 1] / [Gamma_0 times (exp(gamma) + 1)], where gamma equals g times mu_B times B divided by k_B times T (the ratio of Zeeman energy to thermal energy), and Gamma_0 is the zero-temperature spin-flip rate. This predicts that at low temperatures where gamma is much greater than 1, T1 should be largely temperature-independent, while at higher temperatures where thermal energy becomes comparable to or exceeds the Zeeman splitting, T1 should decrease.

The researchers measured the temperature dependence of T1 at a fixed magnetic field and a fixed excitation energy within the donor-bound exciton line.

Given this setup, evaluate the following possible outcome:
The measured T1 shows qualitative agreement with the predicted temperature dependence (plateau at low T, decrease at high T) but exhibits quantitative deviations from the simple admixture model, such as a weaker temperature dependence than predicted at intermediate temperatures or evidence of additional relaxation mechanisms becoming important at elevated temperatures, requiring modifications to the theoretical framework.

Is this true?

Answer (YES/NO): NO